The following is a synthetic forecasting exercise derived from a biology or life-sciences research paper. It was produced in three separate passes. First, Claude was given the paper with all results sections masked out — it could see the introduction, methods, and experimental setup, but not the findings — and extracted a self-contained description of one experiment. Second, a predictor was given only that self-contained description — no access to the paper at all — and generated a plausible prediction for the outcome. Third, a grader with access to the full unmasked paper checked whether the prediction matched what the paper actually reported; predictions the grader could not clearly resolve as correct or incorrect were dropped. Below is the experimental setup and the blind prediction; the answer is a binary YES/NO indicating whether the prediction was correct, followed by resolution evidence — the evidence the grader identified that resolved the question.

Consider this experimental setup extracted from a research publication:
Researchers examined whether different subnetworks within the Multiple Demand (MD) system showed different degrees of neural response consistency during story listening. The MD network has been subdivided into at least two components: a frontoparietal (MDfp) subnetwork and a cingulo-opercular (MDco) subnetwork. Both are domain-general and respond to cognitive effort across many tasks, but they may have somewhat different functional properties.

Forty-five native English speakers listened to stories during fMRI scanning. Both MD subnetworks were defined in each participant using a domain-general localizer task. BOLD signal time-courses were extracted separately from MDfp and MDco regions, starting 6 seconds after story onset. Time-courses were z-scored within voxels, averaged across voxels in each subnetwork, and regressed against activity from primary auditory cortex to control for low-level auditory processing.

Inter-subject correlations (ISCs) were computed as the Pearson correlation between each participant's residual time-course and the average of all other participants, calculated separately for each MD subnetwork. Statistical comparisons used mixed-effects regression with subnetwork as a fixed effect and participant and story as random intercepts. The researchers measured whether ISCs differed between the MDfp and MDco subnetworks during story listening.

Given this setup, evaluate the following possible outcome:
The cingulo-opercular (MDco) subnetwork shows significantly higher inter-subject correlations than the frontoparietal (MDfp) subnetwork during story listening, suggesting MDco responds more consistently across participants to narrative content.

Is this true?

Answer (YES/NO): NO